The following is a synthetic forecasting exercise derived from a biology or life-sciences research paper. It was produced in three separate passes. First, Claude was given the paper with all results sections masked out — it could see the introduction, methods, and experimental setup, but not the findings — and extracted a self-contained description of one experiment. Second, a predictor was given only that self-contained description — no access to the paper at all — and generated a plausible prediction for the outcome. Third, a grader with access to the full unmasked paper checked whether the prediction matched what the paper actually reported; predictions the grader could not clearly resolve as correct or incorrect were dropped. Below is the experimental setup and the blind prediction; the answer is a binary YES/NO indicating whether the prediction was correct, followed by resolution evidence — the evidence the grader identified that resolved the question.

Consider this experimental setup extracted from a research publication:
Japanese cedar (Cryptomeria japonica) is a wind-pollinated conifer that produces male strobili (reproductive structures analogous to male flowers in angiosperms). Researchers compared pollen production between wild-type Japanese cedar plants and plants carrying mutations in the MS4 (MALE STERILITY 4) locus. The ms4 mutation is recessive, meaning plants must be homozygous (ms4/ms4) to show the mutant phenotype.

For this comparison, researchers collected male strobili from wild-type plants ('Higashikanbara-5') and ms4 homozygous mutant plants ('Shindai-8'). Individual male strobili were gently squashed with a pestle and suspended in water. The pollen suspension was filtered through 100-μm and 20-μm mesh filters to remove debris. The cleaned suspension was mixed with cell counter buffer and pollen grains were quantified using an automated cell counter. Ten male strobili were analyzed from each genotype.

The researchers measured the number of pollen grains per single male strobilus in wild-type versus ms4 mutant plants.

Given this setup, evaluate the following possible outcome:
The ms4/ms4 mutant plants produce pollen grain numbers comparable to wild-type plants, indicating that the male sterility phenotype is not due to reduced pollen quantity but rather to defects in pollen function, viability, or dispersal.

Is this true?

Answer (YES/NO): NO